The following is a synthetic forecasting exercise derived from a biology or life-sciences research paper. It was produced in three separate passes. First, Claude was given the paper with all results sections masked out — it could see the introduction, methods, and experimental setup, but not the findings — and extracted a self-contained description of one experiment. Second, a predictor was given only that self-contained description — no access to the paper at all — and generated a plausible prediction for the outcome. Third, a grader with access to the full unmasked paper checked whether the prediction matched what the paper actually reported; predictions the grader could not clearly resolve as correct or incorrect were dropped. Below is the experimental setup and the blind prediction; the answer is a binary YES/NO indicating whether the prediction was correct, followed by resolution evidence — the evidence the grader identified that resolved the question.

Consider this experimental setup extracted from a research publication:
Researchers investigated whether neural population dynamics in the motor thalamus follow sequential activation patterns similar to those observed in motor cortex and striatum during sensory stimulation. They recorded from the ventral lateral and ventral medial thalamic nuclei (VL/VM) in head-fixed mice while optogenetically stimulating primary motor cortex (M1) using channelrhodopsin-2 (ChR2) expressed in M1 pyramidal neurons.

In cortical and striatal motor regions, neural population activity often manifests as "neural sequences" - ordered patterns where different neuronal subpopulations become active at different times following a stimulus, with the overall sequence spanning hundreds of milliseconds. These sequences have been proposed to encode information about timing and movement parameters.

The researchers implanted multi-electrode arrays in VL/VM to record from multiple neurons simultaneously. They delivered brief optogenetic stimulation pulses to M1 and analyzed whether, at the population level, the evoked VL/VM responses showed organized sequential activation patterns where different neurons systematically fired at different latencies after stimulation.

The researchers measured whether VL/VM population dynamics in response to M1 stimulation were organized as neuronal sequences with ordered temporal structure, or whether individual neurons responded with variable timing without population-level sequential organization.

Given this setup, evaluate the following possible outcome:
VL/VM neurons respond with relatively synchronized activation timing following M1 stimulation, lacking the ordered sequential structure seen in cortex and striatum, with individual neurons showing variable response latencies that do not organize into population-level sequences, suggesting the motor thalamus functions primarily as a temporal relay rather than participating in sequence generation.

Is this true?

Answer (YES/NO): NO